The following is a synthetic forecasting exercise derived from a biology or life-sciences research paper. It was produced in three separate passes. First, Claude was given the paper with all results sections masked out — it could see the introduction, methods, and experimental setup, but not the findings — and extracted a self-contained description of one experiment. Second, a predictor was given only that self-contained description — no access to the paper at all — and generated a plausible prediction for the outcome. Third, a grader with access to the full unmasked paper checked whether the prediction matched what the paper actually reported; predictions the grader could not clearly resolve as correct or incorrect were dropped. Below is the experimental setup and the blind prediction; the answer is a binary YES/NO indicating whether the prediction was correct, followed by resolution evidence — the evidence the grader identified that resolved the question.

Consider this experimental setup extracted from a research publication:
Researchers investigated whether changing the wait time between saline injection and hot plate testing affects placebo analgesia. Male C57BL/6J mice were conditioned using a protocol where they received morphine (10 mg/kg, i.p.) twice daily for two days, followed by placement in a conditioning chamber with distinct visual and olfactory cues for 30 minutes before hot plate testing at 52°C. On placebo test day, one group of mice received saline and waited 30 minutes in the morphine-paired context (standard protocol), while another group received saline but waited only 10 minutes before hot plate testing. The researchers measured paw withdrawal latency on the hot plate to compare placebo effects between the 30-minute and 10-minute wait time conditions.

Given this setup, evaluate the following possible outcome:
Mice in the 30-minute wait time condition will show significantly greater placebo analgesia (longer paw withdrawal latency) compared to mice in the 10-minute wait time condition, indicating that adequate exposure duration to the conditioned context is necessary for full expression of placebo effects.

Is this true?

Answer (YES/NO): YES